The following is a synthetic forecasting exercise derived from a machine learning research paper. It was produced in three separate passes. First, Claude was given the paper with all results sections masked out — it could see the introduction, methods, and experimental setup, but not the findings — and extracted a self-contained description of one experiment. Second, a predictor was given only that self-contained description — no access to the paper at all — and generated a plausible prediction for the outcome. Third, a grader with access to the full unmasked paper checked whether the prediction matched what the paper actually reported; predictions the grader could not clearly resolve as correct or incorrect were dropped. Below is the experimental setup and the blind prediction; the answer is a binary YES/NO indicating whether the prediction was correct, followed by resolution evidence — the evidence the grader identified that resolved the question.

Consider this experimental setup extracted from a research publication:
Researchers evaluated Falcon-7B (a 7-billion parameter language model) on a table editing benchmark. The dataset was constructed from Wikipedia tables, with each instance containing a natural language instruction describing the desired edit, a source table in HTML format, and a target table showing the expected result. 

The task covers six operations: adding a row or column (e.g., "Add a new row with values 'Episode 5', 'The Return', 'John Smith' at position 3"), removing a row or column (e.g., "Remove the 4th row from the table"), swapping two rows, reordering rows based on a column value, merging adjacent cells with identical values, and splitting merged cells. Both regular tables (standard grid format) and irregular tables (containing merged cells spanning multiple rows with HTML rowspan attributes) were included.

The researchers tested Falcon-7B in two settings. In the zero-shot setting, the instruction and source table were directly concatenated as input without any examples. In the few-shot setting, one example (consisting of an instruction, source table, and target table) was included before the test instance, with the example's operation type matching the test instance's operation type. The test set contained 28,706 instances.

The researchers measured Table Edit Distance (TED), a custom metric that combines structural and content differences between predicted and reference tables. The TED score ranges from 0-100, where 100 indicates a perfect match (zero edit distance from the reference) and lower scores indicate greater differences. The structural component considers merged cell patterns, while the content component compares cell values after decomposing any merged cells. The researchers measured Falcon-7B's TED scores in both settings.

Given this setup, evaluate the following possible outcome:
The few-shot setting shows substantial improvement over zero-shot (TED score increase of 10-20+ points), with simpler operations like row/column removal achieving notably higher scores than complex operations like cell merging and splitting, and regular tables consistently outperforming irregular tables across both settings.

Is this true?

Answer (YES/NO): NO